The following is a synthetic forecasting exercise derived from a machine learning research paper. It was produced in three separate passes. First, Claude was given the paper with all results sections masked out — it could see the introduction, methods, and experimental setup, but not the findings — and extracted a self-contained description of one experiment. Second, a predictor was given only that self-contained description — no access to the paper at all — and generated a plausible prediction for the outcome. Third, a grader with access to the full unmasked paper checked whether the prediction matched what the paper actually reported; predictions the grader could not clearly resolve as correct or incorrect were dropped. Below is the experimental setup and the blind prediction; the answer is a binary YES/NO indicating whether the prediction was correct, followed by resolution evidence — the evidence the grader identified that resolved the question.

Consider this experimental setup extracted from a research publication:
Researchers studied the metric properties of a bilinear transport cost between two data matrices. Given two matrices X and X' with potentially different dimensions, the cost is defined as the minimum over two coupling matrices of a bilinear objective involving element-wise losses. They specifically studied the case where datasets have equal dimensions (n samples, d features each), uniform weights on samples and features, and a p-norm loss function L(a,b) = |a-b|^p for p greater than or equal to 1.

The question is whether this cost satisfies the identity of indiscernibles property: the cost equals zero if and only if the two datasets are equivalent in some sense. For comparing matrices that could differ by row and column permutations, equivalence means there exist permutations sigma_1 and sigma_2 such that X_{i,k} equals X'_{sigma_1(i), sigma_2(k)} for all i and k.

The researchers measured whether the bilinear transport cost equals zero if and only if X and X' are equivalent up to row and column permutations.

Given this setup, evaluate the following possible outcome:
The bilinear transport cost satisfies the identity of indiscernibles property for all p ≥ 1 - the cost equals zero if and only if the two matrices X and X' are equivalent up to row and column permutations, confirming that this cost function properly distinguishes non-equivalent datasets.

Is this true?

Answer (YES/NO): YES